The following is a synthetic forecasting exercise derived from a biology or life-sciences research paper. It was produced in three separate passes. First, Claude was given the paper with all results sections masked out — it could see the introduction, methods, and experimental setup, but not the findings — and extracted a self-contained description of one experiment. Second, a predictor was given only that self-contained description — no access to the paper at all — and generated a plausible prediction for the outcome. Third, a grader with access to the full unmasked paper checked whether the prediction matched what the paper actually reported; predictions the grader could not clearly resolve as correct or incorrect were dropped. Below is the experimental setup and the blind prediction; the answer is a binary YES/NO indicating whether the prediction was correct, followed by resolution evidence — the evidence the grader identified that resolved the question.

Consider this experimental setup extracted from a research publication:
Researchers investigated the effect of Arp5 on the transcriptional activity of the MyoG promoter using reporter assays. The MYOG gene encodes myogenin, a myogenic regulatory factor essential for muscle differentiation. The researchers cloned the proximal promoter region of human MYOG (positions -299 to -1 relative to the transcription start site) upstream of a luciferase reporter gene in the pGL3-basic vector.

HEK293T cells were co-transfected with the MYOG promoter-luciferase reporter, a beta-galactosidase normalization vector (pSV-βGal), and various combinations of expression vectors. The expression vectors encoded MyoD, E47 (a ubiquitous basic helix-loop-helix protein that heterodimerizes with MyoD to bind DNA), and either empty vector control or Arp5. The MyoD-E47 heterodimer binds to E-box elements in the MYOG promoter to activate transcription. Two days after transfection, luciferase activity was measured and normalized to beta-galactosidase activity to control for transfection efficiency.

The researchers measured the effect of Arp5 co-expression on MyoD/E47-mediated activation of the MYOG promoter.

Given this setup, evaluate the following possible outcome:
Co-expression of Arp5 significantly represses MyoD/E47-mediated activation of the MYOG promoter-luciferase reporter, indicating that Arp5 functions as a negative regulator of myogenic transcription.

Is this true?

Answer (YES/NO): YES